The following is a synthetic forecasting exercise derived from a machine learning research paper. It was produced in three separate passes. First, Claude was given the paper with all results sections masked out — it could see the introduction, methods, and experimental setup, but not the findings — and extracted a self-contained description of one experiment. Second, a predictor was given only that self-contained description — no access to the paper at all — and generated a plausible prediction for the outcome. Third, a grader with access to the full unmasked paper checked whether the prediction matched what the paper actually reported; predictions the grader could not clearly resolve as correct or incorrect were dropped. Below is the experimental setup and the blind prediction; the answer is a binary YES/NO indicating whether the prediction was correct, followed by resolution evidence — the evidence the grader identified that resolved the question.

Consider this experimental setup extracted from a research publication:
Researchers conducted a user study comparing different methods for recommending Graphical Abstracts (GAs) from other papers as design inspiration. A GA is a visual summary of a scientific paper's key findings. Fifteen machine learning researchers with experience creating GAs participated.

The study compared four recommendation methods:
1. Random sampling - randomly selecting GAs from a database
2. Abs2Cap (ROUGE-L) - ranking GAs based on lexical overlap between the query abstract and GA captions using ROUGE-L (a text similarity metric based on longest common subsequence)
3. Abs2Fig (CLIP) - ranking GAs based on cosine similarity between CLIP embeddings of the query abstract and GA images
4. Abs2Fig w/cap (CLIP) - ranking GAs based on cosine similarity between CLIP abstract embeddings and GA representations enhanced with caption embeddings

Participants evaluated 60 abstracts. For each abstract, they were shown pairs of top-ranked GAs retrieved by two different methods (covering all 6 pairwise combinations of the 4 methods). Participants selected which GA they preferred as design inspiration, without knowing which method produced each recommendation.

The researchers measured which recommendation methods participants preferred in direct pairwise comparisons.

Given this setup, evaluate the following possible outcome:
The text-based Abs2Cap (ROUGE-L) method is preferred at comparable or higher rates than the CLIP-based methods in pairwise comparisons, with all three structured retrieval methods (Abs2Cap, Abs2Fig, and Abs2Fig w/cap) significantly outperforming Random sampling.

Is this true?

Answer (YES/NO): NO